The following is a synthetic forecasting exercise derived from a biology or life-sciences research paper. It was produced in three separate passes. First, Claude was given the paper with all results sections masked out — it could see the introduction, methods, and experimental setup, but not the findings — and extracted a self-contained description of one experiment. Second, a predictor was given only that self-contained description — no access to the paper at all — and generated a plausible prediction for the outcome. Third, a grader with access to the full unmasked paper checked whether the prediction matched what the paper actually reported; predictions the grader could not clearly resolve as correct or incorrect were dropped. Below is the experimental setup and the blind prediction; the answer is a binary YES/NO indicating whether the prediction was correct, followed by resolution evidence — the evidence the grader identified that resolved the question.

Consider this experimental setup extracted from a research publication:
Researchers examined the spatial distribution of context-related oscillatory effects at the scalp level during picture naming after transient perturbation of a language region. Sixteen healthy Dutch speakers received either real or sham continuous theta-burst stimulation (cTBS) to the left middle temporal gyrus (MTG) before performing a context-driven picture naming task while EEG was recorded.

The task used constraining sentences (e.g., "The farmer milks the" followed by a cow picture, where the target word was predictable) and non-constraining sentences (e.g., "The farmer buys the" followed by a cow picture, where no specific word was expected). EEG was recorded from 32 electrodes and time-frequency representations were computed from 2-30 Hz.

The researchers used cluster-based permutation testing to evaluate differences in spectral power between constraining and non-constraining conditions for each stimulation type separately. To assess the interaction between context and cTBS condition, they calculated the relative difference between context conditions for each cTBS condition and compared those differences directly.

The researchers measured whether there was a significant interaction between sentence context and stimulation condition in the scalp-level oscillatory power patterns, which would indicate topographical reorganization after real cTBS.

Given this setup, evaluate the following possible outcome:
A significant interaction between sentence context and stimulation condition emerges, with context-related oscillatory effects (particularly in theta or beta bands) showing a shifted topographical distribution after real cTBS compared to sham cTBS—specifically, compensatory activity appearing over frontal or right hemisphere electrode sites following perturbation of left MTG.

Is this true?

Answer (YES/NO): NO